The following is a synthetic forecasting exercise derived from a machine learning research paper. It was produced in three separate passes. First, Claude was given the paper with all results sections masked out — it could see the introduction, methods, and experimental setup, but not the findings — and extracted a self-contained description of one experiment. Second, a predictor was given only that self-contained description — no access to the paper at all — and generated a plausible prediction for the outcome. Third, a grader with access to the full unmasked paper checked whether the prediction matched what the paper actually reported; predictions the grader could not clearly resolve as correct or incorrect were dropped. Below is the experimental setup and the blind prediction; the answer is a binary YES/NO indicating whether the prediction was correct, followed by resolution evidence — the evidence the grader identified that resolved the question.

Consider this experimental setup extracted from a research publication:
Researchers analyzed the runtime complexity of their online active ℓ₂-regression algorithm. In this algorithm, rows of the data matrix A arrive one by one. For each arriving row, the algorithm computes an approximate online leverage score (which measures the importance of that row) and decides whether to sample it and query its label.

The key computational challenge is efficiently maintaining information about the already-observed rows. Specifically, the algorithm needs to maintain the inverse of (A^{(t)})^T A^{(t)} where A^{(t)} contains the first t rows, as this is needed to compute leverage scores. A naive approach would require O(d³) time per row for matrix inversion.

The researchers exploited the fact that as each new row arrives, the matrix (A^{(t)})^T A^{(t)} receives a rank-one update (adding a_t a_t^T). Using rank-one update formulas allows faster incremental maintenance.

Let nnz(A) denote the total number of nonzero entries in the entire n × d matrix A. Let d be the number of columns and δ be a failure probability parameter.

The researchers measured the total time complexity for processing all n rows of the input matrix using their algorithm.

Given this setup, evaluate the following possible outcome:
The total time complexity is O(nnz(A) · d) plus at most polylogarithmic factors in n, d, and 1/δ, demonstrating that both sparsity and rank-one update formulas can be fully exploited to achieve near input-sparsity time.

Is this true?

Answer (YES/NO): NO